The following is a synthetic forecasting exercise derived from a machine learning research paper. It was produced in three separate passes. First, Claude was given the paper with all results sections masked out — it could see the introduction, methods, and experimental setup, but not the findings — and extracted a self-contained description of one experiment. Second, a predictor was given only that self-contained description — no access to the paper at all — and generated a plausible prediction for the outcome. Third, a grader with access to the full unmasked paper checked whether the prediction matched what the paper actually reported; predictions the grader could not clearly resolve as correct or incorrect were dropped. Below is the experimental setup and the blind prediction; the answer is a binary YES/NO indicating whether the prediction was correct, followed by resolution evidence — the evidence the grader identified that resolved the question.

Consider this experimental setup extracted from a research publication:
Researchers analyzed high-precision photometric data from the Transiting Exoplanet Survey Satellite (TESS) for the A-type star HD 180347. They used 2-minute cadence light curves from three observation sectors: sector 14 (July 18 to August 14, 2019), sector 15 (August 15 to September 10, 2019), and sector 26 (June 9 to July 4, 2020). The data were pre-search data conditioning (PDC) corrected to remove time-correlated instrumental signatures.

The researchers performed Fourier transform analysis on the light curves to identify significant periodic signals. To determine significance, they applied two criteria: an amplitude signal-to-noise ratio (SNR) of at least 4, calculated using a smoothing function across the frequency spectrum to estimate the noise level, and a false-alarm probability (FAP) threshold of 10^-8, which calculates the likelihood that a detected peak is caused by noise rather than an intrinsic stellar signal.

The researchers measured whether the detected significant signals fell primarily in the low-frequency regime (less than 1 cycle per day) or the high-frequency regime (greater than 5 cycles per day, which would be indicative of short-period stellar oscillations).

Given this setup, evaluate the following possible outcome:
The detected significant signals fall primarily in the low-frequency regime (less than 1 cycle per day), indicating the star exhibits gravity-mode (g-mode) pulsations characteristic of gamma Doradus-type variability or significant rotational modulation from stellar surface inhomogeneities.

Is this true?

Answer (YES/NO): YES